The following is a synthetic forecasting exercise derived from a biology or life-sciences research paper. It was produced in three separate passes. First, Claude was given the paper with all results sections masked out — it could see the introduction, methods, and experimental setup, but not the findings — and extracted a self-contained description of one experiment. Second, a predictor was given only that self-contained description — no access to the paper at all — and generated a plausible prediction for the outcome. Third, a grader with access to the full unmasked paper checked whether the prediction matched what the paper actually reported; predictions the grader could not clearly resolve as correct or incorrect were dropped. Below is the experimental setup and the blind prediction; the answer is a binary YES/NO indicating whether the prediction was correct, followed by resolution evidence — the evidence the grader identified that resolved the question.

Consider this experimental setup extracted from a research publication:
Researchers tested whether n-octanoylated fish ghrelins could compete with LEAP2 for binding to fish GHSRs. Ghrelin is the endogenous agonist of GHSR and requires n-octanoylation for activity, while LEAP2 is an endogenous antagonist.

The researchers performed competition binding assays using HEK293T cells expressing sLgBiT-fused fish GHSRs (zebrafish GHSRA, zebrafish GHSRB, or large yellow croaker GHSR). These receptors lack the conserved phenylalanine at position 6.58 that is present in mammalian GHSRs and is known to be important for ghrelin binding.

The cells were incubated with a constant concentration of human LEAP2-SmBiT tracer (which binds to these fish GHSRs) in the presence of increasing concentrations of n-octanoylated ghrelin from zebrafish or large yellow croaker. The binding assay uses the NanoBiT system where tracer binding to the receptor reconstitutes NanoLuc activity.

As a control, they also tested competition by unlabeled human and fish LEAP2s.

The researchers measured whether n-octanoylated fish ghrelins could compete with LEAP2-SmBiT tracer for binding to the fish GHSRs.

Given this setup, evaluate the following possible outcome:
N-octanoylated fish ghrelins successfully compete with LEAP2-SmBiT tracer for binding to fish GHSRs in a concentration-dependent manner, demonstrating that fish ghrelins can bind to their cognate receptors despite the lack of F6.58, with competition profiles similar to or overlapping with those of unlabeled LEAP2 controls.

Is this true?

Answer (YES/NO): NO